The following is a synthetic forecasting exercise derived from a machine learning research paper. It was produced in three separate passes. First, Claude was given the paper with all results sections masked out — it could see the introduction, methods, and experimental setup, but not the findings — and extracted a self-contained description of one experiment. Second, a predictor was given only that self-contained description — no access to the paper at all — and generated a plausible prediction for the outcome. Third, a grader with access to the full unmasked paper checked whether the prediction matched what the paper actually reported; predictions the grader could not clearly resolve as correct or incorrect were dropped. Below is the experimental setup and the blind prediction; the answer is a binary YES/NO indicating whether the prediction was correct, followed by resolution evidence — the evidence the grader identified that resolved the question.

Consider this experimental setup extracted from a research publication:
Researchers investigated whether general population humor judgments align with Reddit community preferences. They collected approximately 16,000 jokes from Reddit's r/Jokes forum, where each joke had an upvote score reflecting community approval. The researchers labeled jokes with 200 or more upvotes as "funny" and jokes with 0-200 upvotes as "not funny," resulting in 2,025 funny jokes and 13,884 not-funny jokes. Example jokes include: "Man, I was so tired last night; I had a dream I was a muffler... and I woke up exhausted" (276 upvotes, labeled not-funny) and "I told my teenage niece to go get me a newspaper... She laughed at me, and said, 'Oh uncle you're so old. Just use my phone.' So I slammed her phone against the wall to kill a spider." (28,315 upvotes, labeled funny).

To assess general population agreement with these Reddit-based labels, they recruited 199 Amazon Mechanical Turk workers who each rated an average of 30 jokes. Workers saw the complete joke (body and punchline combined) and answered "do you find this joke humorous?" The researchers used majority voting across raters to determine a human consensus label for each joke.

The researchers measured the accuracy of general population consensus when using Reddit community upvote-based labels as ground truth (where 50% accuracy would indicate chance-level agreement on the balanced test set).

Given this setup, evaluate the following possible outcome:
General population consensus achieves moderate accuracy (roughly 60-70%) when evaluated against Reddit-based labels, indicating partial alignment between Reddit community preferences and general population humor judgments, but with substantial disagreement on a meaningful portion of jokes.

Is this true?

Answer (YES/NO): YES